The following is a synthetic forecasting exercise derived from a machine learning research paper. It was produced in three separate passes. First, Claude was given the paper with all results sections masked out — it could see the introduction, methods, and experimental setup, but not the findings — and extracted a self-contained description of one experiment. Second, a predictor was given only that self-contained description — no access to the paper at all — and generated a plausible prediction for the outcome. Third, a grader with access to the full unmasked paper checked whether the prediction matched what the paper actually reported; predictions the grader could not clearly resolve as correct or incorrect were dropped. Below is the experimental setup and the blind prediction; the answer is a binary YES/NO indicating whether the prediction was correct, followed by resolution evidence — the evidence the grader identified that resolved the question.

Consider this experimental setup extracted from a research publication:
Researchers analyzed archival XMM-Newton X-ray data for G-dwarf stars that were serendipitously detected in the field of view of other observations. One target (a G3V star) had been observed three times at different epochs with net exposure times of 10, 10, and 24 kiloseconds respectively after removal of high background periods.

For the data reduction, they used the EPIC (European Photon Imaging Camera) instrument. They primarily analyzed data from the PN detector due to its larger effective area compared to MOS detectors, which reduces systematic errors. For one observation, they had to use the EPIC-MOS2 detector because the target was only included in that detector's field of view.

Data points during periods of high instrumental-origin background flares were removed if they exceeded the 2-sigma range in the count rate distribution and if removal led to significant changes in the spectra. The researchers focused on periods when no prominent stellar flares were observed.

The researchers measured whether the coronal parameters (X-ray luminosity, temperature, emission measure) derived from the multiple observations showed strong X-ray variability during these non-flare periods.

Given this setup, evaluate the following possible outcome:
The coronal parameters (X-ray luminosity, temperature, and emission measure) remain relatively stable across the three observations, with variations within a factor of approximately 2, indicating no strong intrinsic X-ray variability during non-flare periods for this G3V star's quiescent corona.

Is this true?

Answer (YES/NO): NO